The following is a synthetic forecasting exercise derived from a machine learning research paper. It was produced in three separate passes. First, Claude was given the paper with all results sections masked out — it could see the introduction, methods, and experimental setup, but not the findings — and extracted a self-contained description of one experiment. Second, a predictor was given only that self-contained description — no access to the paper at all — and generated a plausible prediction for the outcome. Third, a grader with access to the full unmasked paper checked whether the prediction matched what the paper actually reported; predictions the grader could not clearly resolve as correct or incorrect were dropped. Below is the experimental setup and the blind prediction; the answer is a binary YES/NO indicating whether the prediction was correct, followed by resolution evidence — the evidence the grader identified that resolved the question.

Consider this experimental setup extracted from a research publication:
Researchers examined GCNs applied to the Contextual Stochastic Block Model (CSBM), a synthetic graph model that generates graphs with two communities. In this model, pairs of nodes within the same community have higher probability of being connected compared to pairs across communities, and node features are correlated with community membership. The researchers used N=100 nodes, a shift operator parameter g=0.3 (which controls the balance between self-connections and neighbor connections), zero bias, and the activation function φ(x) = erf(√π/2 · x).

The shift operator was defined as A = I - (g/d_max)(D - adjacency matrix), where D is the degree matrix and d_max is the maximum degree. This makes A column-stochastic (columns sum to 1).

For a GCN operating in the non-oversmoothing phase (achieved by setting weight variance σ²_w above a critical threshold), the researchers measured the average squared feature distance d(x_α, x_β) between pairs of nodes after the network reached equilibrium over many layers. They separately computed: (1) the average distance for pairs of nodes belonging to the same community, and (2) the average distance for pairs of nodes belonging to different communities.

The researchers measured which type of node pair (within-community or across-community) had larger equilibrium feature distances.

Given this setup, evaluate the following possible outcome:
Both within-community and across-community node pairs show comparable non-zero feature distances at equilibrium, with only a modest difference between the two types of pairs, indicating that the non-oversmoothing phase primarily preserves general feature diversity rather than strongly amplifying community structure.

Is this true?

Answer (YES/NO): NO